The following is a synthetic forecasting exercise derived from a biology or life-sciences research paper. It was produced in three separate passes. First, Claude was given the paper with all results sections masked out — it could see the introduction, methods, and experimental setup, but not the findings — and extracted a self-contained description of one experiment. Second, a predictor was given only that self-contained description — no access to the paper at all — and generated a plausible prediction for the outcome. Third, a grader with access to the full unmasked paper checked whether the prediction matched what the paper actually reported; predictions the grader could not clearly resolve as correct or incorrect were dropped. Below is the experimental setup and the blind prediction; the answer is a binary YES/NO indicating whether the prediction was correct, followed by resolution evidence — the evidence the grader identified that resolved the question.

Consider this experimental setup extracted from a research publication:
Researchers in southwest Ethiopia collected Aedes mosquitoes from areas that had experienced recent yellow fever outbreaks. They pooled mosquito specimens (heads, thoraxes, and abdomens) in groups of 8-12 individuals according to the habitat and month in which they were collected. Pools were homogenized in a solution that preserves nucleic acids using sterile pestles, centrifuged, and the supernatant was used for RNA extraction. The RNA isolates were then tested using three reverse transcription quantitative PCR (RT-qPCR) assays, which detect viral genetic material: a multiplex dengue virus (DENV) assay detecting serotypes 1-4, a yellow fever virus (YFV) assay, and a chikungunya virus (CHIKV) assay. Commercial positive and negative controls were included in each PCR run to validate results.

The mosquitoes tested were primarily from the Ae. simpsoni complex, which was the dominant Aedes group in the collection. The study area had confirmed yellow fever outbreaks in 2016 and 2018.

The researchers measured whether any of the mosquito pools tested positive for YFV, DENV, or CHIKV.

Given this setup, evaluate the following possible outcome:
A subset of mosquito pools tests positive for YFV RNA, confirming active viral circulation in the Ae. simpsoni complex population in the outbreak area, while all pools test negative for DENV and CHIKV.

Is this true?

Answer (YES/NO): NO